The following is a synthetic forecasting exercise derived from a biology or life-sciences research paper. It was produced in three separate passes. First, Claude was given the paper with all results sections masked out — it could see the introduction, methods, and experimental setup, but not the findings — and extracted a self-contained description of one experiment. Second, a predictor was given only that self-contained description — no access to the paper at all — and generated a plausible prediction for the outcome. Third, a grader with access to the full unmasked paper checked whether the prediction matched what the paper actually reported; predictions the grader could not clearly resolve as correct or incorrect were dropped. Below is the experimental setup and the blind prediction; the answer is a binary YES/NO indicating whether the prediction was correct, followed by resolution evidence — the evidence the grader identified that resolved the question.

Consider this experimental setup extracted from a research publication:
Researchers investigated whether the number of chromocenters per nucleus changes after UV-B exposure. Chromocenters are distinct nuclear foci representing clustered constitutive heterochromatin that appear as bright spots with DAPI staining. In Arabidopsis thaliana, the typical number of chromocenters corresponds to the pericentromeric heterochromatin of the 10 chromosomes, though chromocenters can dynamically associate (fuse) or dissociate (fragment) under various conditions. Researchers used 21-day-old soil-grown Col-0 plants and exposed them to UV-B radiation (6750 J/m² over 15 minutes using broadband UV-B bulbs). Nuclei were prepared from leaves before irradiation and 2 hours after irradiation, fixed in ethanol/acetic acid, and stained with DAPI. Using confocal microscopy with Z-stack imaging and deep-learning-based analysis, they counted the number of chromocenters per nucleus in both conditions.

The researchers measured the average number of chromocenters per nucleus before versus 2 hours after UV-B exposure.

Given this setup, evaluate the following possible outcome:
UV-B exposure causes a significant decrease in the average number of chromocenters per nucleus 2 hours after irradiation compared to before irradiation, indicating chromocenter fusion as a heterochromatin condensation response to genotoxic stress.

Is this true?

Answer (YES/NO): NO